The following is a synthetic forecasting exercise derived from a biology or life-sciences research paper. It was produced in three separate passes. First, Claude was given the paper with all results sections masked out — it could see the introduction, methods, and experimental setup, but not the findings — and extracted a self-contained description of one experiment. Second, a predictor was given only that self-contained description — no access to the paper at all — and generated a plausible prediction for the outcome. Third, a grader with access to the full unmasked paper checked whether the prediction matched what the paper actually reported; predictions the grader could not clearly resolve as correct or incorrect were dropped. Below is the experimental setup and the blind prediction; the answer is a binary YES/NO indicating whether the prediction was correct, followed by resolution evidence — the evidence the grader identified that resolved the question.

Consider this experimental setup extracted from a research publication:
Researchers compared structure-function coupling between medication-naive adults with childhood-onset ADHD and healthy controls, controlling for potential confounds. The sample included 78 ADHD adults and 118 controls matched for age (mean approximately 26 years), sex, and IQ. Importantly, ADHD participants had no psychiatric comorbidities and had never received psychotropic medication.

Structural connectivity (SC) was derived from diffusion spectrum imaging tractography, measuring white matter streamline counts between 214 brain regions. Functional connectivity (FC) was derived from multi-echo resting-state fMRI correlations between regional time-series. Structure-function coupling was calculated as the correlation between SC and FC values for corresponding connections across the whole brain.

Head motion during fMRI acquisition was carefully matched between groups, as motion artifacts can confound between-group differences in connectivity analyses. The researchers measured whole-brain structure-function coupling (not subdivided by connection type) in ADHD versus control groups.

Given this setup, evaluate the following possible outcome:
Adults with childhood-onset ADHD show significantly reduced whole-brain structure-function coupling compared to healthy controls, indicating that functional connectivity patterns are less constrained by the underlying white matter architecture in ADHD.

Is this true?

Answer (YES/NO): YES